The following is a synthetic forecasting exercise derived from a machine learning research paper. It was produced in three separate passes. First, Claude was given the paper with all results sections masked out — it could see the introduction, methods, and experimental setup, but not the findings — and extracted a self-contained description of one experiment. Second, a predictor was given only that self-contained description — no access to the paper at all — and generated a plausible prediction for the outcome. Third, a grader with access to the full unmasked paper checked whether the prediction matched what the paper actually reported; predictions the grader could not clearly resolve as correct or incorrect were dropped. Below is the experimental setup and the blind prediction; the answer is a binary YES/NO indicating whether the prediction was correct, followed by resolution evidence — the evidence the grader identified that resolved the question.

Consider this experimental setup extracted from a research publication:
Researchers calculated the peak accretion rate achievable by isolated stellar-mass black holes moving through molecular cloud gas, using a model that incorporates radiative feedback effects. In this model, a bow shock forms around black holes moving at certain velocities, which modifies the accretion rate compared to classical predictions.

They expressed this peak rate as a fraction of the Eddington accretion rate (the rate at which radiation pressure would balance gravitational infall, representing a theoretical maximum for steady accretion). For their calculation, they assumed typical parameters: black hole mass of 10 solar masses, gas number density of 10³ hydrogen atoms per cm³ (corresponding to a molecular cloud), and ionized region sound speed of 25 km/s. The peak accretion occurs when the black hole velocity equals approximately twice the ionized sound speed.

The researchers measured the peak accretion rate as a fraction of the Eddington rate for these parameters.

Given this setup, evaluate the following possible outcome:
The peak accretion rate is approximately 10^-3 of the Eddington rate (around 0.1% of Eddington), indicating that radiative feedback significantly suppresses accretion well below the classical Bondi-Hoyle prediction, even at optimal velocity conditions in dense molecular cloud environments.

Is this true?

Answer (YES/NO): NO